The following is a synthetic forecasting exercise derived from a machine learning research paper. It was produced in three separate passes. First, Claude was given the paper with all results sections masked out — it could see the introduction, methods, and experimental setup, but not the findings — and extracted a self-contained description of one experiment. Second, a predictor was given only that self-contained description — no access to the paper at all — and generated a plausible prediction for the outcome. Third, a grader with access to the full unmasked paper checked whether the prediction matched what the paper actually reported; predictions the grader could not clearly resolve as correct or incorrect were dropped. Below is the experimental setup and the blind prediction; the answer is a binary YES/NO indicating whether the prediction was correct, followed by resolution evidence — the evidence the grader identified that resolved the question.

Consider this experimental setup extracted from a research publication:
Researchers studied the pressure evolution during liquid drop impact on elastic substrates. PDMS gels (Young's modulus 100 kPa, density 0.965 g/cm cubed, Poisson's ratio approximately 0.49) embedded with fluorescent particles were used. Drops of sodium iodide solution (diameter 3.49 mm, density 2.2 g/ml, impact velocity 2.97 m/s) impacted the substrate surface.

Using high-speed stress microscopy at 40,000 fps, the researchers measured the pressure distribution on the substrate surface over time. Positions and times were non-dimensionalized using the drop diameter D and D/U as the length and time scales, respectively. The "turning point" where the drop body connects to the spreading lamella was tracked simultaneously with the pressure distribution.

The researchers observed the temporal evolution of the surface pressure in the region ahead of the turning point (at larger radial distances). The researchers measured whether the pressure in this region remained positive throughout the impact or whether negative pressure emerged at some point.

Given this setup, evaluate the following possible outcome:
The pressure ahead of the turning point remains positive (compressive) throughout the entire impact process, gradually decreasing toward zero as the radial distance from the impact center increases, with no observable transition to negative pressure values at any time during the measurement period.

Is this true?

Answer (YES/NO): NO